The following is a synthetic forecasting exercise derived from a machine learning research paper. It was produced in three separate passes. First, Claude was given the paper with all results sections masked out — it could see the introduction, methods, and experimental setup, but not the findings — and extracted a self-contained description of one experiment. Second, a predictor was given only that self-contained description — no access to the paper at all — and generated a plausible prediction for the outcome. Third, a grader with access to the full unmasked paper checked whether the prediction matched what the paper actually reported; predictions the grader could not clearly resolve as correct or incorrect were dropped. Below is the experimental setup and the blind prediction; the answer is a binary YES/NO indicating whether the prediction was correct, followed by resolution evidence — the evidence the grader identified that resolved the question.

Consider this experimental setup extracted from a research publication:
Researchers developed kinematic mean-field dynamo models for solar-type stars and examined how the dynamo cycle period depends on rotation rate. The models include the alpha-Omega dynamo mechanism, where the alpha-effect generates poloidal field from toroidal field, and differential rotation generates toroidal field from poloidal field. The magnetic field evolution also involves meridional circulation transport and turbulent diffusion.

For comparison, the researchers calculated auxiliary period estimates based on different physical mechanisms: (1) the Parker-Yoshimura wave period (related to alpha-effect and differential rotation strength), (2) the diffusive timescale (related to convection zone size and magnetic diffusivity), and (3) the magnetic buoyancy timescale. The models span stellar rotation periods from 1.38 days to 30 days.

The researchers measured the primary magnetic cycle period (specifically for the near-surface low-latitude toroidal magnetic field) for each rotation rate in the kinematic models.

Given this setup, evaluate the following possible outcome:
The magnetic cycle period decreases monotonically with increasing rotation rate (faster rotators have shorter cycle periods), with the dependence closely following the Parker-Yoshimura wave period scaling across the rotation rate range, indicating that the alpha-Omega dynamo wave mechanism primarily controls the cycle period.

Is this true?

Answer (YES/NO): NO